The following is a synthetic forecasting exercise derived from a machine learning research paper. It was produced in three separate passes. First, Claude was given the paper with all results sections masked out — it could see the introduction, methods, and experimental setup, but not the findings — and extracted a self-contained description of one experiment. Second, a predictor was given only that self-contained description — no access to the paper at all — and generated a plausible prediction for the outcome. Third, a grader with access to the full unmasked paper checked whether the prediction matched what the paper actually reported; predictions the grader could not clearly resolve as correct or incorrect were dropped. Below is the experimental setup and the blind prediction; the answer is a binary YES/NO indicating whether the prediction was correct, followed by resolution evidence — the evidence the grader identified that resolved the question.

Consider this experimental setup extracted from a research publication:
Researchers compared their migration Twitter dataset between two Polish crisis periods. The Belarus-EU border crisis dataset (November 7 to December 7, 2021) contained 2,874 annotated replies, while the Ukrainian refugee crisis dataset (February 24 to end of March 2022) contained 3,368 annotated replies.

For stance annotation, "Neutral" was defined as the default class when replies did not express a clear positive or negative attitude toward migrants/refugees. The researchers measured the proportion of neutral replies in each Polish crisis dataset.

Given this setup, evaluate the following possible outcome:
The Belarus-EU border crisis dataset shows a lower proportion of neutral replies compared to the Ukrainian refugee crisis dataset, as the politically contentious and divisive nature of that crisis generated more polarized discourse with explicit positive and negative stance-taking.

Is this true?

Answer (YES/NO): YES